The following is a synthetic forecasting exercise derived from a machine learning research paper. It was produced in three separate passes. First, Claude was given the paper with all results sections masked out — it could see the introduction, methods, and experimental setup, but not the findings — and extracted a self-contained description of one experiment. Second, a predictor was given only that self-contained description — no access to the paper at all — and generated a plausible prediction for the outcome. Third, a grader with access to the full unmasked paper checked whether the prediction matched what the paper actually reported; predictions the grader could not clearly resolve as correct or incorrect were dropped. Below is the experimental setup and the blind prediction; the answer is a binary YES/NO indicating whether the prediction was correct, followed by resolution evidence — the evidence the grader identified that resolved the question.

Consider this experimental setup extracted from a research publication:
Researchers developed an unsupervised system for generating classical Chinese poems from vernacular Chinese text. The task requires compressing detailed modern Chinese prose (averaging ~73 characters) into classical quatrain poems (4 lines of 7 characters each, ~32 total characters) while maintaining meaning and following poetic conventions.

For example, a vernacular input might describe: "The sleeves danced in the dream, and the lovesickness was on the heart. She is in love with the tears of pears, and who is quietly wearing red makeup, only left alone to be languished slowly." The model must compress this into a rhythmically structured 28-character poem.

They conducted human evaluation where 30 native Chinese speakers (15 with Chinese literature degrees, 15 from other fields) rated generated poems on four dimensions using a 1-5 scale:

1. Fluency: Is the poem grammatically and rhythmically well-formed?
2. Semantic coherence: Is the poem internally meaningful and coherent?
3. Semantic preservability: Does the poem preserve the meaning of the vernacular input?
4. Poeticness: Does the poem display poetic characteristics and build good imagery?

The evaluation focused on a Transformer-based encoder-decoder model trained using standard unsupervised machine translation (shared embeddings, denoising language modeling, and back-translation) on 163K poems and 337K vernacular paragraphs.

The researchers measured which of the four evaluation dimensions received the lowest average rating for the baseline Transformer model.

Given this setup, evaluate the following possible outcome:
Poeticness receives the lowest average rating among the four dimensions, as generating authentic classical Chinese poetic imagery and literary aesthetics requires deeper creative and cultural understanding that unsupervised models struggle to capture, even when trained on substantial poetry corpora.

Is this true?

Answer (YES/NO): NO